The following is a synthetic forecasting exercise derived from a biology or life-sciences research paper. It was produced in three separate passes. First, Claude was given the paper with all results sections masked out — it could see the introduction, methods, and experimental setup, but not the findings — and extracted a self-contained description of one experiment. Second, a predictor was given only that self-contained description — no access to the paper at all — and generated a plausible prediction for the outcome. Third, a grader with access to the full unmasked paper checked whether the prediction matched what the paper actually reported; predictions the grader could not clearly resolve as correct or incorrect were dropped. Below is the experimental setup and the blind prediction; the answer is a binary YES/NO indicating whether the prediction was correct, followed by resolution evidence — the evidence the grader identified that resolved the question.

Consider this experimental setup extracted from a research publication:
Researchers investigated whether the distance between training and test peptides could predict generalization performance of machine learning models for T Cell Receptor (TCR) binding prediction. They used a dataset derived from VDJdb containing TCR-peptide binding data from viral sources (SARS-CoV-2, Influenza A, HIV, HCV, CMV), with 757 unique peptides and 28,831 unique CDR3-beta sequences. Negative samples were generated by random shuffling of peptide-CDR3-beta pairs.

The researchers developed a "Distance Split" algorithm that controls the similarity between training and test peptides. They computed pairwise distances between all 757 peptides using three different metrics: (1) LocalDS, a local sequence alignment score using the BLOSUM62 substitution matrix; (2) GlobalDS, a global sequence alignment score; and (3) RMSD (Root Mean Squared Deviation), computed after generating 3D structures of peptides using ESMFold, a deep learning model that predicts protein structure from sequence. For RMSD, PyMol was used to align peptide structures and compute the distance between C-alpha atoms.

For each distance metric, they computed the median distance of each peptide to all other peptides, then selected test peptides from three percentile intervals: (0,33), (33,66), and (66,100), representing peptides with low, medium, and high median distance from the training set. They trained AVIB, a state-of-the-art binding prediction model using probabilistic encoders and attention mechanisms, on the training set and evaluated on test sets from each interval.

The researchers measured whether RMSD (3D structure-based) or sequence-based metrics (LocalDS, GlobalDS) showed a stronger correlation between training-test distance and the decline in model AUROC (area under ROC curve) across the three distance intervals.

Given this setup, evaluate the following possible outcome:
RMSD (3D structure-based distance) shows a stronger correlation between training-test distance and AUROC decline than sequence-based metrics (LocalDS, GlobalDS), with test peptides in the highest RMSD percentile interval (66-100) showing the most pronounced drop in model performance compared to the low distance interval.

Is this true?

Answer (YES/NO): YES